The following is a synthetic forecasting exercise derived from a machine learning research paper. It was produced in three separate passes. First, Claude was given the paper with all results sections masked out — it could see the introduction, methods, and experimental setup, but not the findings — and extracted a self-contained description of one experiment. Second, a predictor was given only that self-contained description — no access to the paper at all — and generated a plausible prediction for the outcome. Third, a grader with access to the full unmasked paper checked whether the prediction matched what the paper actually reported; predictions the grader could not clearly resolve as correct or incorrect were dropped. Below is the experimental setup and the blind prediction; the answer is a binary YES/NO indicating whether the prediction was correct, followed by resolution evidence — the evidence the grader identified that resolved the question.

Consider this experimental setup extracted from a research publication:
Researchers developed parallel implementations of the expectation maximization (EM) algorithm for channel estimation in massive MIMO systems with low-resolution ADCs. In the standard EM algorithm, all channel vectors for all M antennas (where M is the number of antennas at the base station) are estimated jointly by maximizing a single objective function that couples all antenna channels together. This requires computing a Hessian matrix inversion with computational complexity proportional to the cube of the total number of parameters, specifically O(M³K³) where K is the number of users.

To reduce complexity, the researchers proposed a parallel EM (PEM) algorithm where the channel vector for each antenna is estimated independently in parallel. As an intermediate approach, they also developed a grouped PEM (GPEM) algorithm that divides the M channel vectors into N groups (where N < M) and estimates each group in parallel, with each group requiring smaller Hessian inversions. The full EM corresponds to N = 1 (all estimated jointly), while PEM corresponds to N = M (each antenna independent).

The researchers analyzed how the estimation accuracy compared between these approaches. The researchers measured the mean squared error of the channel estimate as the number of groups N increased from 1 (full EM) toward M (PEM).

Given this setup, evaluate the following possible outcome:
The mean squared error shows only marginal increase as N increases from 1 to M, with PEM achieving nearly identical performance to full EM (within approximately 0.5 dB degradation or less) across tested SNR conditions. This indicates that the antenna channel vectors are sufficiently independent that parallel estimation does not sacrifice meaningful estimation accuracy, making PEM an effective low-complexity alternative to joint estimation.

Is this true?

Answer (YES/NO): NO